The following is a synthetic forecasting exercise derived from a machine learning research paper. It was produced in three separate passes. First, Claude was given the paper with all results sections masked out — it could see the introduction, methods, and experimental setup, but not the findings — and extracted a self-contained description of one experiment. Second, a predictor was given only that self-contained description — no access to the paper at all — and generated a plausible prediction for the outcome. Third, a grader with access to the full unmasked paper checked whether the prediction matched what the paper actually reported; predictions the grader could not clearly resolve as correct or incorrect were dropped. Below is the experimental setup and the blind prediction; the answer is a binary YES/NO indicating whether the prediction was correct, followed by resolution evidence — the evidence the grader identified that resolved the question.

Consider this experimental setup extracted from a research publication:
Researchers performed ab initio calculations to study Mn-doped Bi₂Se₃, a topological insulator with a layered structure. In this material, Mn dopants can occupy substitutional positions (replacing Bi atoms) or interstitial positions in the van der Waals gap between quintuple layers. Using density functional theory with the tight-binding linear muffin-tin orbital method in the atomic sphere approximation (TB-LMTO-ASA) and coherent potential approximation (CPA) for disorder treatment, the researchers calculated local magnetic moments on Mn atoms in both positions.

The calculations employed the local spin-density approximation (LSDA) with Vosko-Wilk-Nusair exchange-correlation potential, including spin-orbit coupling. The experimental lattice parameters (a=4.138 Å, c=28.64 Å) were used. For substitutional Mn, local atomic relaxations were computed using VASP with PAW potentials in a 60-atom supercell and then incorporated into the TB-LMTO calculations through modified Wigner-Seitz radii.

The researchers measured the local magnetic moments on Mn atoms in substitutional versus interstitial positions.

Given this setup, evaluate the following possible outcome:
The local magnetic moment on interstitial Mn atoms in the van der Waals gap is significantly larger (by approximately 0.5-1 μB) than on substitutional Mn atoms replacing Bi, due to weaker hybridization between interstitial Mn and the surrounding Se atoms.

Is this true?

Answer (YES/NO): NO